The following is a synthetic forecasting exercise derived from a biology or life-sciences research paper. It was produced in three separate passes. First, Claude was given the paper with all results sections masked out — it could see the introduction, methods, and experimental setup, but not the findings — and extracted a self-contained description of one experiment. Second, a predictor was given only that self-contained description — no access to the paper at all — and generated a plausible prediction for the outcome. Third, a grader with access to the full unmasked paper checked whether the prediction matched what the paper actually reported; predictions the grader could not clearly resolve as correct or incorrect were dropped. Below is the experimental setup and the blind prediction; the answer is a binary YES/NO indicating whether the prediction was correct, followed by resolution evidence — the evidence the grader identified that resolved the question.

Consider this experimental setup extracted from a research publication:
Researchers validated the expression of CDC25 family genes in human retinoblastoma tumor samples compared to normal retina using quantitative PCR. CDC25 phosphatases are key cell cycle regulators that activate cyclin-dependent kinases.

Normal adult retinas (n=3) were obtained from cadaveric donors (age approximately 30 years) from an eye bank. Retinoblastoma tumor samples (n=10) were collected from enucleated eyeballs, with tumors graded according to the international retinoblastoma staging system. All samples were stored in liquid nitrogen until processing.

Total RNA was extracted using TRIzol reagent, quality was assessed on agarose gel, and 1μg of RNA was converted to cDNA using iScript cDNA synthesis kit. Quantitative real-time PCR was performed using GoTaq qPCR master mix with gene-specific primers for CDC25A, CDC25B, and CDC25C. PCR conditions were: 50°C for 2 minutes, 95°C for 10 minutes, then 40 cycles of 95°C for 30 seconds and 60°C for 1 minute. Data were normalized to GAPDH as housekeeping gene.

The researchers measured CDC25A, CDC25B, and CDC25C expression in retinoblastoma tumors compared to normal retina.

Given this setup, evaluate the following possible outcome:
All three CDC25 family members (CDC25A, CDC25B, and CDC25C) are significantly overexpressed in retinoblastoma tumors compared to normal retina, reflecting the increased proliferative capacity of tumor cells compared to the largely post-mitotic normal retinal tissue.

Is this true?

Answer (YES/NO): YES